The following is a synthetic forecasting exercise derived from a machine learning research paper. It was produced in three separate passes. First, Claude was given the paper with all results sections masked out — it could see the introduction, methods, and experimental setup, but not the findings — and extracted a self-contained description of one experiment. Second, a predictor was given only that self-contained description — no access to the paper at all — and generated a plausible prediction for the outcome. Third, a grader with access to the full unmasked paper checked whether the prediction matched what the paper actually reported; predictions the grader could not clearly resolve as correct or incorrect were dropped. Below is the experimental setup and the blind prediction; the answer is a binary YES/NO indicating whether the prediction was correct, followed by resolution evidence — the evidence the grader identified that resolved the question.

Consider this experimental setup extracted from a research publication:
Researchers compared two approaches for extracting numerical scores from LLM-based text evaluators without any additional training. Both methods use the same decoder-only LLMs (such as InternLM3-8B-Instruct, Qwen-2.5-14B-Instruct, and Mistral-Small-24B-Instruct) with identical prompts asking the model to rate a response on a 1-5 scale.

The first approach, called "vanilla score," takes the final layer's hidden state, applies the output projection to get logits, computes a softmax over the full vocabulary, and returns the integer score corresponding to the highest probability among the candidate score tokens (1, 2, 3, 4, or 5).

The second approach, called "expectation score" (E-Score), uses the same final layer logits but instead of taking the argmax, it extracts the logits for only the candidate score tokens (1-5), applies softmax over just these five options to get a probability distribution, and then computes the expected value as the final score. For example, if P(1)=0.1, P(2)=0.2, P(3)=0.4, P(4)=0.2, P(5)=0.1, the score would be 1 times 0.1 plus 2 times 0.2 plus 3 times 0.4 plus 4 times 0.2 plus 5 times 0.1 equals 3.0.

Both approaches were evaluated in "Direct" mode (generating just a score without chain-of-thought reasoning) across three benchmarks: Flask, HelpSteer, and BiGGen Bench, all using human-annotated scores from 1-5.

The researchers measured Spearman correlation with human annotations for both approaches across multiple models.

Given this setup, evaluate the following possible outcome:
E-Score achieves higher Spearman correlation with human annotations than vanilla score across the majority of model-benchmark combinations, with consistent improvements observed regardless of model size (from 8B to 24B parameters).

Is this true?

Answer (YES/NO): YES